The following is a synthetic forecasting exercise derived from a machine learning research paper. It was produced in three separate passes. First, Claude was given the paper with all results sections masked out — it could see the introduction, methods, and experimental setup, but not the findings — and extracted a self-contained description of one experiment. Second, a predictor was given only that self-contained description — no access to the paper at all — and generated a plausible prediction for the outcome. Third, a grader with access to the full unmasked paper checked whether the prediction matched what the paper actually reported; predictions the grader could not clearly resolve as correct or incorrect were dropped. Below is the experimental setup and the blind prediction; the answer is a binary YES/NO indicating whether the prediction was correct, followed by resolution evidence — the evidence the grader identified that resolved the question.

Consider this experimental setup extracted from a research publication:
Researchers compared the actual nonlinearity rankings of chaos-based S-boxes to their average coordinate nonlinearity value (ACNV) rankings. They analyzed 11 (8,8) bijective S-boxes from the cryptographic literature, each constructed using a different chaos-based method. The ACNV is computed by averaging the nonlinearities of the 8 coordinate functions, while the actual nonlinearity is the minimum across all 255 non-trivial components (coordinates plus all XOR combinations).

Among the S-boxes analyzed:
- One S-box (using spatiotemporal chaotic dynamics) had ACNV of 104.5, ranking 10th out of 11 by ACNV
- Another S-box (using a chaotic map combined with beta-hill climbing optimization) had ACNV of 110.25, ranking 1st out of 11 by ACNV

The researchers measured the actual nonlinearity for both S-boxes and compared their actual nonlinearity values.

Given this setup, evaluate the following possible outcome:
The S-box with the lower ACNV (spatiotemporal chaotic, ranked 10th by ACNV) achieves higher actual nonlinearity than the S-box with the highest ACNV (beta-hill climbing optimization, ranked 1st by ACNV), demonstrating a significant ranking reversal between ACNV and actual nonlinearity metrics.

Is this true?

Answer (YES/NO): NO